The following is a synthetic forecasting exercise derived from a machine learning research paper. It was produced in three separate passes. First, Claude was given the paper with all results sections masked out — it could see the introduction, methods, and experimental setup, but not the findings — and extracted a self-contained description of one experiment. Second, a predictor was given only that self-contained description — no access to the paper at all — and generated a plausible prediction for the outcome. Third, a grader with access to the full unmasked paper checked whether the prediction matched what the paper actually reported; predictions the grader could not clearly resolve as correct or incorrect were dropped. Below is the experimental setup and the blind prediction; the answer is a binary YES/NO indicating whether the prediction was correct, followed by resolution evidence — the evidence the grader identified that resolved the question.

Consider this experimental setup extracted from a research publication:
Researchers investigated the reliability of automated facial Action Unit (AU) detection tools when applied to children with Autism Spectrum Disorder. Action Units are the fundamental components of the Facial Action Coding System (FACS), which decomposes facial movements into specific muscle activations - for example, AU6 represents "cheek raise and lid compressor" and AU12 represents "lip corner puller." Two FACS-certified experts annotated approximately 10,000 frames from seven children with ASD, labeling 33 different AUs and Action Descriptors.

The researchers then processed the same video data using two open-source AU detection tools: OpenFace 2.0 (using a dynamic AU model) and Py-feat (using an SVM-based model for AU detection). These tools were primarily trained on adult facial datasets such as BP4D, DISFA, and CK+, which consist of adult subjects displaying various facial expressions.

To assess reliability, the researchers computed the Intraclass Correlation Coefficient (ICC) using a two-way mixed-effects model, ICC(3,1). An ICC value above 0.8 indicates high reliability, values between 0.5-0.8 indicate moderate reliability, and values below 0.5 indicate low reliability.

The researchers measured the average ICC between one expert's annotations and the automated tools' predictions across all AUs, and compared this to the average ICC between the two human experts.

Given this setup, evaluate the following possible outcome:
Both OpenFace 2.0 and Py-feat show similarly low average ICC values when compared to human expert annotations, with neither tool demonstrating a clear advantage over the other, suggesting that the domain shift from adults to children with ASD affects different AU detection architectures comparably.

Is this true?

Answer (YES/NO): YES